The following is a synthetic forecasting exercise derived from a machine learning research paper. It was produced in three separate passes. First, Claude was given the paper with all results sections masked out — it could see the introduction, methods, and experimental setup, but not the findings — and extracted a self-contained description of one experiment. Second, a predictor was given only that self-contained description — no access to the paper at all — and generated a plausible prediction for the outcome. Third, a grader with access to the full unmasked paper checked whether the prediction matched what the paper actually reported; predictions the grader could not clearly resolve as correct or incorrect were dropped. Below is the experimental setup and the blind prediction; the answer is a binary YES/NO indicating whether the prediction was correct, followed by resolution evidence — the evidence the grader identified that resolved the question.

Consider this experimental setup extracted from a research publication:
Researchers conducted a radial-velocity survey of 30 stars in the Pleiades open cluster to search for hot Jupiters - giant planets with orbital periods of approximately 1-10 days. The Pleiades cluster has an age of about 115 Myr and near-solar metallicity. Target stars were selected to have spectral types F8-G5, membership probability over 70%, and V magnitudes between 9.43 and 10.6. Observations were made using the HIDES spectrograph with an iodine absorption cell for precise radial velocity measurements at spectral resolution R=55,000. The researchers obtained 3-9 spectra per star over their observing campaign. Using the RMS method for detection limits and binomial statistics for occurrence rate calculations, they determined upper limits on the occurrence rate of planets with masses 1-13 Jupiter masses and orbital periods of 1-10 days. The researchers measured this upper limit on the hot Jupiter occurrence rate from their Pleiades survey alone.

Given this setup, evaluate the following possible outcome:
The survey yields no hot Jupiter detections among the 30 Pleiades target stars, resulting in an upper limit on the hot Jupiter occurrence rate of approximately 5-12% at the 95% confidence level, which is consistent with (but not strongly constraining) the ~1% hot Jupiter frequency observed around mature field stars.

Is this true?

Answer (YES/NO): NO